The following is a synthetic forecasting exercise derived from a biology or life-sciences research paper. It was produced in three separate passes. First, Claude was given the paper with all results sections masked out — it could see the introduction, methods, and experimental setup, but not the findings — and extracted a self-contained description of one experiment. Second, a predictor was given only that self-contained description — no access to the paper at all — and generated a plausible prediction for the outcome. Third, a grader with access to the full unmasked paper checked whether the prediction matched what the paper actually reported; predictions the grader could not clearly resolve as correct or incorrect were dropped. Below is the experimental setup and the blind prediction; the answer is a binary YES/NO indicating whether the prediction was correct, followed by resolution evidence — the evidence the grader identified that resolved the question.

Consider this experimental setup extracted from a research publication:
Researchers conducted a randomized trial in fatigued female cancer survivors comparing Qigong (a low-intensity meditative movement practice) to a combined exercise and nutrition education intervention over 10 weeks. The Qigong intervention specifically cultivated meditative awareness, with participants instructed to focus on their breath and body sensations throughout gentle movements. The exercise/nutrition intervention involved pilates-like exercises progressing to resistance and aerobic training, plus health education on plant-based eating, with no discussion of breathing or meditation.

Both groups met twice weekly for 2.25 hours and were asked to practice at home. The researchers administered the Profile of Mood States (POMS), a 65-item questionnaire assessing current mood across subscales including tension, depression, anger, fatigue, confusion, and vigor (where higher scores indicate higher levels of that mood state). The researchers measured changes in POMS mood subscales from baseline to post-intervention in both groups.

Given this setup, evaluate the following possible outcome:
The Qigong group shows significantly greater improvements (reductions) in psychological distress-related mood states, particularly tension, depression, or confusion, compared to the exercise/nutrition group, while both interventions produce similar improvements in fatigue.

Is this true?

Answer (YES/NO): NO